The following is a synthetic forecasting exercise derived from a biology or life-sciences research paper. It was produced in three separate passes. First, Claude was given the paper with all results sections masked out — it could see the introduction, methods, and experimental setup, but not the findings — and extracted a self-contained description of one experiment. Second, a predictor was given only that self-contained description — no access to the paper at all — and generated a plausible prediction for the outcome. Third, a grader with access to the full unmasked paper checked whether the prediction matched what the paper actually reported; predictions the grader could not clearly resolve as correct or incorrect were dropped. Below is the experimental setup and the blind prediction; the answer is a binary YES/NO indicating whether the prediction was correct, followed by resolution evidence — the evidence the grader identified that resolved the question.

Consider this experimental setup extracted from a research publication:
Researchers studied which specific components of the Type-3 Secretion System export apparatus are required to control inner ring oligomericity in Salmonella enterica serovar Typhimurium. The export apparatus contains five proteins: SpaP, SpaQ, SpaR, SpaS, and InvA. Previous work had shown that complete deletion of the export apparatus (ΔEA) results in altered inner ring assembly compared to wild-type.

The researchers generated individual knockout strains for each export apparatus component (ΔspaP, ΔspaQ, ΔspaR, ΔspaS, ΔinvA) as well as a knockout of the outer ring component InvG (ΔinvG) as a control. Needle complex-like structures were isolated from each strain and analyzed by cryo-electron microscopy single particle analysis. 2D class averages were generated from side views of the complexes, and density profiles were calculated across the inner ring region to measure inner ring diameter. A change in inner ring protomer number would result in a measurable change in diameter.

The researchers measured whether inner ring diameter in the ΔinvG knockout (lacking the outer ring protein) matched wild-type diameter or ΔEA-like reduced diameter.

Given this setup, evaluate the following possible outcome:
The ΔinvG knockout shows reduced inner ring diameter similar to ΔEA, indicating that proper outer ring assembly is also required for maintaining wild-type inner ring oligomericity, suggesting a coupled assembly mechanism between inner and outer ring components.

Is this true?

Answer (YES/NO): NO